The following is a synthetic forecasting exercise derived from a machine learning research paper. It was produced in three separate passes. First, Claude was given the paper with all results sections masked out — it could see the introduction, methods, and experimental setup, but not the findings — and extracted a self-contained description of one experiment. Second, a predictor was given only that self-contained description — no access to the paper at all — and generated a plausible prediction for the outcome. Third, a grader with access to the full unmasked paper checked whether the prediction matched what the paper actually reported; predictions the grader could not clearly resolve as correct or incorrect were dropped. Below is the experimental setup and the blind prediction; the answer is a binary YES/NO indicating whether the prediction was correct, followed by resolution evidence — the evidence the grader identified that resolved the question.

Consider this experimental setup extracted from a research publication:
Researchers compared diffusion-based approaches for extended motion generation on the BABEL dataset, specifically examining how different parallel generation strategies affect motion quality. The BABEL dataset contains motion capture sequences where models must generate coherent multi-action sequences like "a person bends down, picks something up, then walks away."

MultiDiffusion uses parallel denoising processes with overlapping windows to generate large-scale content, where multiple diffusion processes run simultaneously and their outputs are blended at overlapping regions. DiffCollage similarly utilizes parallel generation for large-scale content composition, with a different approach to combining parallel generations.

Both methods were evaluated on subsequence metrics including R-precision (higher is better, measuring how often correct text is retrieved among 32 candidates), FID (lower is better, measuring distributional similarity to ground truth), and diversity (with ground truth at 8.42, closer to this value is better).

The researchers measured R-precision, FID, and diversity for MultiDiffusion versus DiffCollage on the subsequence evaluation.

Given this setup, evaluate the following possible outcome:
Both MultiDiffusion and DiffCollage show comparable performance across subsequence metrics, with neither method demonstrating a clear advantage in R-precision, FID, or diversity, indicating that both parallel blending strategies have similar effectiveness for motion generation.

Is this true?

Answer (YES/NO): NO